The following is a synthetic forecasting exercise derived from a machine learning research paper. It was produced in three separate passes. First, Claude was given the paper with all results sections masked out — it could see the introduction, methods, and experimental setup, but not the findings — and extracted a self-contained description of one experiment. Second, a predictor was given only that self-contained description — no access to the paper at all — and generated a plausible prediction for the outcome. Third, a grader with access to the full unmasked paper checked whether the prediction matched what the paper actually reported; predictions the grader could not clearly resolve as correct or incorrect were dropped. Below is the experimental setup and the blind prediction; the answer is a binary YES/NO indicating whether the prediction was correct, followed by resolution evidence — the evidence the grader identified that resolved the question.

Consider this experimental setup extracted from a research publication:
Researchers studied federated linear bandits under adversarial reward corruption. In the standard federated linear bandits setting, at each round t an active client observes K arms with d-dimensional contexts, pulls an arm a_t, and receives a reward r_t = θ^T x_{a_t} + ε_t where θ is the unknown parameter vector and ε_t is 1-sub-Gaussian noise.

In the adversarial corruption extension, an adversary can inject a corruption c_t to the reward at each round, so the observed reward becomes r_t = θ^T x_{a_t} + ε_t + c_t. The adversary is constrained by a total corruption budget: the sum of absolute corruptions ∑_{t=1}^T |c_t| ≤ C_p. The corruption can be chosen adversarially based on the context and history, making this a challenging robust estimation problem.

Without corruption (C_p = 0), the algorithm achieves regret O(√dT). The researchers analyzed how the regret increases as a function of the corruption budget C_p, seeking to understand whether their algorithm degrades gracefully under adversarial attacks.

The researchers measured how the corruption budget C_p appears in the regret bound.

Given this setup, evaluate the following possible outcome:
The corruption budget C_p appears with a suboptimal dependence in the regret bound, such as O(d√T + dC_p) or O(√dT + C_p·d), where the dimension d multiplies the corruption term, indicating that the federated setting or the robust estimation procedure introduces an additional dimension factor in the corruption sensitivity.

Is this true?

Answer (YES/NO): NO